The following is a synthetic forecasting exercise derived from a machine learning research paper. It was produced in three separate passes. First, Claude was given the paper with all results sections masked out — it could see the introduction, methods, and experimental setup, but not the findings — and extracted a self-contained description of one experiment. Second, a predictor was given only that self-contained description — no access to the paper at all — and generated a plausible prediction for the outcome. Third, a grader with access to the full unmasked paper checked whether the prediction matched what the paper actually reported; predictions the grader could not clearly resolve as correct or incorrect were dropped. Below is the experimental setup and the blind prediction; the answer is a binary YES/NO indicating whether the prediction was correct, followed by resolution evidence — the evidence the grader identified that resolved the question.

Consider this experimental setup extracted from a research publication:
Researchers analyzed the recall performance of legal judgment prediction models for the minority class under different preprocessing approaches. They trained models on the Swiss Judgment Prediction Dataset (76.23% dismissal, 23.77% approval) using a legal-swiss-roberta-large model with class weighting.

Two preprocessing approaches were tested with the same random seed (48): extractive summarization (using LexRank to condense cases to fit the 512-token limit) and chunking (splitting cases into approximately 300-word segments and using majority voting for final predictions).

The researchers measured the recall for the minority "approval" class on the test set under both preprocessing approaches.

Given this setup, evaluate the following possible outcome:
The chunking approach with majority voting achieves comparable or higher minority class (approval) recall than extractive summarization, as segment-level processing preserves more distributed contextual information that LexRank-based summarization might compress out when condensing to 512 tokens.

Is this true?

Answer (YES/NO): NO